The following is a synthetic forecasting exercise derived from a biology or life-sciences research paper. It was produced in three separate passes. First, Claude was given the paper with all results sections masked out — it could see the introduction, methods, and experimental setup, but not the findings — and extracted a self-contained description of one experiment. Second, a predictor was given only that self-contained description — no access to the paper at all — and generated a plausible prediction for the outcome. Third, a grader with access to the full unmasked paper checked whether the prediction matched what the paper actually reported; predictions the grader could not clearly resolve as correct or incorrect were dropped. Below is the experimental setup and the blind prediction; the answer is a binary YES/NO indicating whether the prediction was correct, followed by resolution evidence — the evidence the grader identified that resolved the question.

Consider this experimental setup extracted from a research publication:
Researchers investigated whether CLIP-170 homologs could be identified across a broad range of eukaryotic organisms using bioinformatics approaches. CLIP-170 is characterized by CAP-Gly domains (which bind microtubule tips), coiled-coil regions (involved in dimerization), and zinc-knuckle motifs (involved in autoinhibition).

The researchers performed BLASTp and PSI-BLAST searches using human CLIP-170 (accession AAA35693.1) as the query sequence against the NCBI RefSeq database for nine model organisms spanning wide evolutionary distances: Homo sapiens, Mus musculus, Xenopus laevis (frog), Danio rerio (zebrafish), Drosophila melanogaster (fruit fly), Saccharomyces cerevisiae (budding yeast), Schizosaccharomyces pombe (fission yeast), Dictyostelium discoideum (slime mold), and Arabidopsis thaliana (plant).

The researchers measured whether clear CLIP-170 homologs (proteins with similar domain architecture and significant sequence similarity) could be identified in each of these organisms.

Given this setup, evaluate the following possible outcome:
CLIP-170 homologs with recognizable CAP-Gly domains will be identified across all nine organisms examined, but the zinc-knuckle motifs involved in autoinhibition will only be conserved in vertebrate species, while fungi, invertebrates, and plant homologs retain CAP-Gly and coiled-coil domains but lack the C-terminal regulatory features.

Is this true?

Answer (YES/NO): NO